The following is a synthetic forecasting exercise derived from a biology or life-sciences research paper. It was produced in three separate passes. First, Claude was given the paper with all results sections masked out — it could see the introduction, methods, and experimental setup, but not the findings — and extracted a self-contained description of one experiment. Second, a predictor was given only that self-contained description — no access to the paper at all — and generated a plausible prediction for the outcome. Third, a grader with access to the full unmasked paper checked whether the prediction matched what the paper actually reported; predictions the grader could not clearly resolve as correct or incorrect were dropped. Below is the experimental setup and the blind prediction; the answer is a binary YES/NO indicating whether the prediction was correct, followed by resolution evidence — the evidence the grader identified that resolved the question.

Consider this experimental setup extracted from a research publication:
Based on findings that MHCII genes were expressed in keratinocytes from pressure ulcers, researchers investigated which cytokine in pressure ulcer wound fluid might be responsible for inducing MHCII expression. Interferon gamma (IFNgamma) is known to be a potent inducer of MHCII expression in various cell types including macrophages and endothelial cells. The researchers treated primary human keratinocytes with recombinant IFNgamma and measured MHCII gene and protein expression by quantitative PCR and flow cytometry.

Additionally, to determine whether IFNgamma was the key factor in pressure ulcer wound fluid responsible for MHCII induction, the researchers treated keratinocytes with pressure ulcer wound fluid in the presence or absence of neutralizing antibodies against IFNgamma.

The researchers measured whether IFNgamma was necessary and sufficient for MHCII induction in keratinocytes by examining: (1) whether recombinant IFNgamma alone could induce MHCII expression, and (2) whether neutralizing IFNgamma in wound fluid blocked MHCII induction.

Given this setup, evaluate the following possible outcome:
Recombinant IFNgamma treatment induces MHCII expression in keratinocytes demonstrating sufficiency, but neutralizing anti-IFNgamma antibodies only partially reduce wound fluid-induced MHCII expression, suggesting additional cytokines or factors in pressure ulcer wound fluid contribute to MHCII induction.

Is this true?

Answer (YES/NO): NO